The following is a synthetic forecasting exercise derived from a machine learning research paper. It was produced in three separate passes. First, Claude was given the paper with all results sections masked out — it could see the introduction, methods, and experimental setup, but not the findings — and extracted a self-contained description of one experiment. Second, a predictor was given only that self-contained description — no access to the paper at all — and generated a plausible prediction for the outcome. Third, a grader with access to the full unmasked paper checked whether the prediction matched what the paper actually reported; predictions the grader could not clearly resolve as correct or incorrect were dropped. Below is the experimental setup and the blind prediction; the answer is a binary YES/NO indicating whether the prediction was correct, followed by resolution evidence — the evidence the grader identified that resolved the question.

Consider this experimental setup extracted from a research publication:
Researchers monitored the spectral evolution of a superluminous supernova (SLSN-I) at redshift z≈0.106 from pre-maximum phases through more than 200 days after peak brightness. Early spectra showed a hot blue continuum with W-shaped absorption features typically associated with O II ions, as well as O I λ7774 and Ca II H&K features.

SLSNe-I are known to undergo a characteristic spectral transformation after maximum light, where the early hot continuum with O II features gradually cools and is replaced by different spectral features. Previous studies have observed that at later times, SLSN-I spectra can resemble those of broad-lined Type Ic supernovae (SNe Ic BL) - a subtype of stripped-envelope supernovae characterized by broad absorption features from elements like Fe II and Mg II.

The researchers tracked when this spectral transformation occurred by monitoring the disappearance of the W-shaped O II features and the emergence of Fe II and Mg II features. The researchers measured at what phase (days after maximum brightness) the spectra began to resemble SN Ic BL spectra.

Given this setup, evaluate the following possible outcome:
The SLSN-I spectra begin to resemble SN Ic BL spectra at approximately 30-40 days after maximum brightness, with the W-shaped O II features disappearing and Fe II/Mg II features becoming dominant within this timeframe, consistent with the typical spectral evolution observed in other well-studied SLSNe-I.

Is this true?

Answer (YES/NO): NO